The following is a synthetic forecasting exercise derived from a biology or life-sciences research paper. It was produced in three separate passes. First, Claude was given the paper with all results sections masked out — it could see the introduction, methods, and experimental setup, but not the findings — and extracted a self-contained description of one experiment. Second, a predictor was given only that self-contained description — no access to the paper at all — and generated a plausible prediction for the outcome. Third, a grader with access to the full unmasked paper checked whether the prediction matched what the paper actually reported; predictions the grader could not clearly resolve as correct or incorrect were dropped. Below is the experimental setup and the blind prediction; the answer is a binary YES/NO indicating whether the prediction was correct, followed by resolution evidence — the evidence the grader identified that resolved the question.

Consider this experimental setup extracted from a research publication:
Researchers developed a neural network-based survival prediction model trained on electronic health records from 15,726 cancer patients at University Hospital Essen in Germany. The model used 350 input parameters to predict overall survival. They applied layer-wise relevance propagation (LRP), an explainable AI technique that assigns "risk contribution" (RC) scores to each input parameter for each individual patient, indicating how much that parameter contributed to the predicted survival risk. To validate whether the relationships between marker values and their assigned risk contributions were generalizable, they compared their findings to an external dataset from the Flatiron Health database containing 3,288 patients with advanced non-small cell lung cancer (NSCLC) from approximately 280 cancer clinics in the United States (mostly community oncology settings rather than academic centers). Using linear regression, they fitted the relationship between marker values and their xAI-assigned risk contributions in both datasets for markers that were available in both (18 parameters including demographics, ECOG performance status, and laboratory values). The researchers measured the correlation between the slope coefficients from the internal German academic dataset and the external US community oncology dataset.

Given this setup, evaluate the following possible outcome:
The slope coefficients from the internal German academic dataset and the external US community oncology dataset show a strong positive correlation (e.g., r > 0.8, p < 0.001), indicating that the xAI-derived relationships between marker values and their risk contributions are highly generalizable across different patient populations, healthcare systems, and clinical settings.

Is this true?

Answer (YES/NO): YES